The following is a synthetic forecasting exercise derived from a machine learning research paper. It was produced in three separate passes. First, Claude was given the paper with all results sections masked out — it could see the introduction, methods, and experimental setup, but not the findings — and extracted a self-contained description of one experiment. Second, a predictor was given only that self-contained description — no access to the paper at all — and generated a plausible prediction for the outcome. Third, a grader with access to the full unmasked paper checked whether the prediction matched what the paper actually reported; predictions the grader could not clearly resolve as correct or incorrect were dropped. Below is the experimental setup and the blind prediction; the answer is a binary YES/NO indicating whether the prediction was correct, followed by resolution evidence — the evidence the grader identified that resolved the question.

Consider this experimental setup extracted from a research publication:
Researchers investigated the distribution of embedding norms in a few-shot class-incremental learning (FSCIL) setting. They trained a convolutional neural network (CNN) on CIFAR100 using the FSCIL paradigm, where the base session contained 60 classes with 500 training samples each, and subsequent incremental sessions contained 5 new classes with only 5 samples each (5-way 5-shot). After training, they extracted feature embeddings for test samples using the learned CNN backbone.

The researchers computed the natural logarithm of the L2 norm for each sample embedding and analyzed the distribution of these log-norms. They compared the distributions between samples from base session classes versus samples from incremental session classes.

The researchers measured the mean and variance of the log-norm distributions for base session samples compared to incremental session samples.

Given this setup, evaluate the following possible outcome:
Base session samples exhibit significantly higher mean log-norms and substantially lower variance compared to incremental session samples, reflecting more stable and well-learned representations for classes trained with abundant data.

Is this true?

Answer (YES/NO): NO